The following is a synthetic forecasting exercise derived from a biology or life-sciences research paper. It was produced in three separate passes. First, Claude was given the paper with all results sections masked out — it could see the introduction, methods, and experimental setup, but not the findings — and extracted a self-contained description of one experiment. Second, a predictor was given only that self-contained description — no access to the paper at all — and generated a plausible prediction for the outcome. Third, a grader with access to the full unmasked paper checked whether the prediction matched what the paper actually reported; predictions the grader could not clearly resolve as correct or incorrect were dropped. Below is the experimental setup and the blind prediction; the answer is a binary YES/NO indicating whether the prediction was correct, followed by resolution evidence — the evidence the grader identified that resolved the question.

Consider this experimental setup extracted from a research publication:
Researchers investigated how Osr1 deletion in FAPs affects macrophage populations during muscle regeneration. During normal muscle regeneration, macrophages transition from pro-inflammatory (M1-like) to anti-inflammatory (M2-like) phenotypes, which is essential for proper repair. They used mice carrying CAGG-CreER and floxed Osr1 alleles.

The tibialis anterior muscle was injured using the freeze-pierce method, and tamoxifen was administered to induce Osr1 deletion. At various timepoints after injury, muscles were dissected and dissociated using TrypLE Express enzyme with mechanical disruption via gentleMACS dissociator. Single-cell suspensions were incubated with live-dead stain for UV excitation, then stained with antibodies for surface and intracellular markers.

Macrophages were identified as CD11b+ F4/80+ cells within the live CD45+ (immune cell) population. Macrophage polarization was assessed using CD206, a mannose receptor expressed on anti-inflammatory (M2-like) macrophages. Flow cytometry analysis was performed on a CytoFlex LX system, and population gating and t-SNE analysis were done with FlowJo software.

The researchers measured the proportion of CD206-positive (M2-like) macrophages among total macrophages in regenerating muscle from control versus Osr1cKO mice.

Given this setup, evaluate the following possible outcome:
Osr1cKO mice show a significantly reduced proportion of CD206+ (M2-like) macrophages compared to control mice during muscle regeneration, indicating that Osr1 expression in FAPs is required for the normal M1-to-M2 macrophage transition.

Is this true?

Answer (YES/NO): YES